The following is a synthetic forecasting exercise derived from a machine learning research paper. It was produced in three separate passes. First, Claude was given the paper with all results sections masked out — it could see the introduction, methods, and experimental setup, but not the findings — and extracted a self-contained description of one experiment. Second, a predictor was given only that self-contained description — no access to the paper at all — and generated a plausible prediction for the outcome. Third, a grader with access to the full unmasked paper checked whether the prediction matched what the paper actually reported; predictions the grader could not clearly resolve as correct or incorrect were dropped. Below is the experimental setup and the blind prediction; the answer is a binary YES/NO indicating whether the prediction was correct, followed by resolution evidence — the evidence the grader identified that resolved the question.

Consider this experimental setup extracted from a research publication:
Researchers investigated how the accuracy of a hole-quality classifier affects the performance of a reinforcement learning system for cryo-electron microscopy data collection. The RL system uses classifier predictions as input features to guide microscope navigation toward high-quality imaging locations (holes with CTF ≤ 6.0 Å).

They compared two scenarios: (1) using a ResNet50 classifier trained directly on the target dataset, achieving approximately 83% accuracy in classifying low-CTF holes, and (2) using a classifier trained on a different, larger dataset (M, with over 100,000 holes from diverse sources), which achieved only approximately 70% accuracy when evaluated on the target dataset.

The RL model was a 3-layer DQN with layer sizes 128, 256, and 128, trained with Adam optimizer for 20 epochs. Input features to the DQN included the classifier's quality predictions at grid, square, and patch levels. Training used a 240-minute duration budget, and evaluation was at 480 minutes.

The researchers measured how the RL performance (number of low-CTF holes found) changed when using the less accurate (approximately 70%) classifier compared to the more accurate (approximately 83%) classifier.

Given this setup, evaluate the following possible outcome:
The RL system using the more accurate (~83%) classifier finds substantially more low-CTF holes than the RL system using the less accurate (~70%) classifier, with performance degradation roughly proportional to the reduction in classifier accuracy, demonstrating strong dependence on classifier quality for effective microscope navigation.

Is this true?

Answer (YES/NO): NO